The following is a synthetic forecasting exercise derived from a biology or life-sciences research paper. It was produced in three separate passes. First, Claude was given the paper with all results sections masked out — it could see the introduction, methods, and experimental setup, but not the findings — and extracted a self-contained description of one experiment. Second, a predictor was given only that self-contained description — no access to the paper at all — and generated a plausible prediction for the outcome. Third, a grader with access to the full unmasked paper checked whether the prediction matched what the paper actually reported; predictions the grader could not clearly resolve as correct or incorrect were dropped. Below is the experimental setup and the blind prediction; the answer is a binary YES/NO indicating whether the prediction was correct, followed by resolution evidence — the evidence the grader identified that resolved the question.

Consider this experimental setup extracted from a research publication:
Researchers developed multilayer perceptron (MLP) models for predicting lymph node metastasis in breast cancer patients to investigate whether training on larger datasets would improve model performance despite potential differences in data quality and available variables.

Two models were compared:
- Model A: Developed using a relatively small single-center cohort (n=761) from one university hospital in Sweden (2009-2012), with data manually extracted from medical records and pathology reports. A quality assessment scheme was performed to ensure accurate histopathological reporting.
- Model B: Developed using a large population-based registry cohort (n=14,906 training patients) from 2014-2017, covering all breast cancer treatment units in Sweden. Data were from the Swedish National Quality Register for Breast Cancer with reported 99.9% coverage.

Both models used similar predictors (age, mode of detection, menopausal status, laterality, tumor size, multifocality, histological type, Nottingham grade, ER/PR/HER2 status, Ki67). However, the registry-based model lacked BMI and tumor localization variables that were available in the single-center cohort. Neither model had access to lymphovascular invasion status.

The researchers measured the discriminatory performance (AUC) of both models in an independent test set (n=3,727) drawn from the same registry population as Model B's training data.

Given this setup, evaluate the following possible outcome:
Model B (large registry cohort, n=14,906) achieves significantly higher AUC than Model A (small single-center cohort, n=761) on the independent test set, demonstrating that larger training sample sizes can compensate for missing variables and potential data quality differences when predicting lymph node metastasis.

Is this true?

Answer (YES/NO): NO